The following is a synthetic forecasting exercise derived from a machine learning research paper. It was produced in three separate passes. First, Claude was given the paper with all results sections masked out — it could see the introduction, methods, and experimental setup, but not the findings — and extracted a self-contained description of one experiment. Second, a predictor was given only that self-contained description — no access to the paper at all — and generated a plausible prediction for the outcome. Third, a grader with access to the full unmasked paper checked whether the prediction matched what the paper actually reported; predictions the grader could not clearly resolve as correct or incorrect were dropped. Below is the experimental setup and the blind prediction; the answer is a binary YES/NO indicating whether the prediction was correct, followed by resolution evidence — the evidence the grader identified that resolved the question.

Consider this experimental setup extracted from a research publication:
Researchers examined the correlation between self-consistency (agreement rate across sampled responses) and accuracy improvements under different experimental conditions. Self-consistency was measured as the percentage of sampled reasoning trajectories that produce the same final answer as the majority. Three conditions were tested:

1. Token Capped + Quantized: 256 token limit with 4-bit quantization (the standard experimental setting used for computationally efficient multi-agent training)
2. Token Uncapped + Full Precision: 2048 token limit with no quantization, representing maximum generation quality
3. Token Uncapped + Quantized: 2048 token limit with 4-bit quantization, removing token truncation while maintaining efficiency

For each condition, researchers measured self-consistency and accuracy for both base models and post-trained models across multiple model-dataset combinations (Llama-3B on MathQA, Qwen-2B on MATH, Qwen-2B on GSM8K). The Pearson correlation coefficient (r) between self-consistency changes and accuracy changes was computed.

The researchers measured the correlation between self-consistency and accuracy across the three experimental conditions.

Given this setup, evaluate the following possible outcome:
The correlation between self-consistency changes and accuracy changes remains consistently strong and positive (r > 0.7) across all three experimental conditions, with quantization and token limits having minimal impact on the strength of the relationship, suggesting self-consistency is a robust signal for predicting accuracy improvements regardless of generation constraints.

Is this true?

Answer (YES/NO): YES